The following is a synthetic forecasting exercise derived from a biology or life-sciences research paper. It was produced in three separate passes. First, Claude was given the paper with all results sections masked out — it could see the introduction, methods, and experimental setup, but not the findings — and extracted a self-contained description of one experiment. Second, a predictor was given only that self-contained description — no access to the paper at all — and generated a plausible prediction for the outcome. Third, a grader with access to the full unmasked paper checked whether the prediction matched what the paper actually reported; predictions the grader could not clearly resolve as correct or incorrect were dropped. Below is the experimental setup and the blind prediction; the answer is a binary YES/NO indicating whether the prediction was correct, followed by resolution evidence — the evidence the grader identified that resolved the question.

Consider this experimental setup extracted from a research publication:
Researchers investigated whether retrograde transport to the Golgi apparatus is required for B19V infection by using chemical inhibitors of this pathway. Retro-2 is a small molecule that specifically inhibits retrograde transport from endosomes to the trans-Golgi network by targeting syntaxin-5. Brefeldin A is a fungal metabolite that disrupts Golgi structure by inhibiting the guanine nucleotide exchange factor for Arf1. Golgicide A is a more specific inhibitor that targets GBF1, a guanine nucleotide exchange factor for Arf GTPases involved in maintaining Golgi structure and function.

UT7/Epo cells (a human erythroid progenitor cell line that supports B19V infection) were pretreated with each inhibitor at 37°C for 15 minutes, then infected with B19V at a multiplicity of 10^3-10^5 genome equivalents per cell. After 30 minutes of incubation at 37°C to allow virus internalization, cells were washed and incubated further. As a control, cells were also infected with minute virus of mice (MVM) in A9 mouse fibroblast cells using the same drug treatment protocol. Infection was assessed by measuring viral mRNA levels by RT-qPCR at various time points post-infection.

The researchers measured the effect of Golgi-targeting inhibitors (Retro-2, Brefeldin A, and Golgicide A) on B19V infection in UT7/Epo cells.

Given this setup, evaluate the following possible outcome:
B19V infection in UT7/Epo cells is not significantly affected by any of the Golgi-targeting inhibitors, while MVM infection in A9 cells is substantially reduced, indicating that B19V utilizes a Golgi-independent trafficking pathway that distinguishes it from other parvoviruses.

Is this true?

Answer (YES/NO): NO